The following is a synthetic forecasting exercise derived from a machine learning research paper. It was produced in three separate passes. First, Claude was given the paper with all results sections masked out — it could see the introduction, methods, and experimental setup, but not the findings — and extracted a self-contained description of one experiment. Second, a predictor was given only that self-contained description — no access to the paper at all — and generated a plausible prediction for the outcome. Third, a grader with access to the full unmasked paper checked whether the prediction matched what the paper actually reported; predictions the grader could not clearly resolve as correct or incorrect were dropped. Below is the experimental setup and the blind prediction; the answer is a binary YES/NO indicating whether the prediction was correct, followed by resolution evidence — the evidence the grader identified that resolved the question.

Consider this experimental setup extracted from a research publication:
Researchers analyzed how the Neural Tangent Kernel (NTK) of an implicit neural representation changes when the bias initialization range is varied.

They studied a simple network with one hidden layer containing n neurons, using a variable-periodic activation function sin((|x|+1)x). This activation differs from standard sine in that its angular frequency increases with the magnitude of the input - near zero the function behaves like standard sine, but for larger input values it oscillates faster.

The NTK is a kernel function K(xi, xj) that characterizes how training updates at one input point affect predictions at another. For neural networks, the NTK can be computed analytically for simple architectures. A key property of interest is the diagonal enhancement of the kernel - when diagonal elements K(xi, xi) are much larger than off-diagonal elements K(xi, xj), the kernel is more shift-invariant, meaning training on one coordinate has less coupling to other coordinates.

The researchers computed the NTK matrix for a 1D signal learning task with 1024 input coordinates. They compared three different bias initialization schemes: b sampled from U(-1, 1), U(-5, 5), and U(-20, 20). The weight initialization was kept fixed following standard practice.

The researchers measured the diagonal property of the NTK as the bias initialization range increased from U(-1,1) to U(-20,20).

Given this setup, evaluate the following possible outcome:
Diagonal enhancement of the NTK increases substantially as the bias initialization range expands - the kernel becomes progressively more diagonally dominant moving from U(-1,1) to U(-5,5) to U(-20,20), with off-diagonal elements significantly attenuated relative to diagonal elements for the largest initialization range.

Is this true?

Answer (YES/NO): YES